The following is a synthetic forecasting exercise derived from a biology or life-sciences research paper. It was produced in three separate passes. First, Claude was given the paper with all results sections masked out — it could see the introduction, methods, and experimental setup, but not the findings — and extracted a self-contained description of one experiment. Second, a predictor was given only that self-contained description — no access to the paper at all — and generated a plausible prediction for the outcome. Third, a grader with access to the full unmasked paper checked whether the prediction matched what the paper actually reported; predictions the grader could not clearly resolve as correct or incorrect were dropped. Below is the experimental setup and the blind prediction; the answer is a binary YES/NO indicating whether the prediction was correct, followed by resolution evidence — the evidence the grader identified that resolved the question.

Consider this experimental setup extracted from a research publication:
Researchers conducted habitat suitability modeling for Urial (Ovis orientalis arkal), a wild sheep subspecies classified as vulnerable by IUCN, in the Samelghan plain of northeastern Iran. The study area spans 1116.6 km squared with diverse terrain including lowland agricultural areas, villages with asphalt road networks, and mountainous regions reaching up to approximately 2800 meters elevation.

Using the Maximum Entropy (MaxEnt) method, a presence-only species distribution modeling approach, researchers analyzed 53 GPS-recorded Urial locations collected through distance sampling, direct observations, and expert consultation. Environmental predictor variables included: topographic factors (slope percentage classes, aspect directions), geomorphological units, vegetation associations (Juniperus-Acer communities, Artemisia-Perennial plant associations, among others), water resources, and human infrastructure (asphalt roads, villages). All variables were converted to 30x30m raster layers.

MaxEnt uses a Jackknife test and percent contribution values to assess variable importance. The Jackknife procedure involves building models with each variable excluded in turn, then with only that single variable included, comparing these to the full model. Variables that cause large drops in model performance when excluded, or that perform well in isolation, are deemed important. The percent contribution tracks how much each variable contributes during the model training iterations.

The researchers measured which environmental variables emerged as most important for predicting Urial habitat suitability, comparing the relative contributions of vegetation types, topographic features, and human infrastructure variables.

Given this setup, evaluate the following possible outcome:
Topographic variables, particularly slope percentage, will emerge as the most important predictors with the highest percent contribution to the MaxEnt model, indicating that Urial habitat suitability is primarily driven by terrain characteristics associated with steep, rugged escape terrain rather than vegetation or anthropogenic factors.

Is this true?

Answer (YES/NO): NO